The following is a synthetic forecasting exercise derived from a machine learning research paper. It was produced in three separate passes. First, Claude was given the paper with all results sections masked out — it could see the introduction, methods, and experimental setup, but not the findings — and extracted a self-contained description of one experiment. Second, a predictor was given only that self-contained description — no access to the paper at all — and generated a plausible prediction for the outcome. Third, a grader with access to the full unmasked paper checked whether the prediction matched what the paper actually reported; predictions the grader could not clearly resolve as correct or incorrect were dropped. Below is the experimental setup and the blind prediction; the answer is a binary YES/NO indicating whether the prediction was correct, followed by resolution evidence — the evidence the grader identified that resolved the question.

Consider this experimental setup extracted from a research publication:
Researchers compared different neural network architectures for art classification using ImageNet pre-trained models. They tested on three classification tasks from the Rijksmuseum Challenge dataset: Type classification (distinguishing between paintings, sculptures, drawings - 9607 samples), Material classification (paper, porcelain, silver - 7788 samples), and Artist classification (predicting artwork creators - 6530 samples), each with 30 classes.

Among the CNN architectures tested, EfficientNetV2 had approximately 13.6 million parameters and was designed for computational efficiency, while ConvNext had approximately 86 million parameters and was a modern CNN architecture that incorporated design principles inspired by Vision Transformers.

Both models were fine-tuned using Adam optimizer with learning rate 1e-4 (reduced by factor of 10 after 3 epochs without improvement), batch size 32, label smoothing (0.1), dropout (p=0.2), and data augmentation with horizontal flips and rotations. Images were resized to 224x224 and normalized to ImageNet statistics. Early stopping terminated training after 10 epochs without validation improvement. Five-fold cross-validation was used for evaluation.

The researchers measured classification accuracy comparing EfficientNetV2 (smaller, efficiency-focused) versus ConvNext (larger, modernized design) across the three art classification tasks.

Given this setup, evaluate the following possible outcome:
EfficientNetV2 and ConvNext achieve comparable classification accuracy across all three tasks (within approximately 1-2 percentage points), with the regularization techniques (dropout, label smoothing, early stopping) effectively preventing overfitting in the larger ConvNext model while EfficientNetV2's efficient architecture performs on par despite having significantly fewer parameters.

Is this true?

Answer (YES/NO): NO